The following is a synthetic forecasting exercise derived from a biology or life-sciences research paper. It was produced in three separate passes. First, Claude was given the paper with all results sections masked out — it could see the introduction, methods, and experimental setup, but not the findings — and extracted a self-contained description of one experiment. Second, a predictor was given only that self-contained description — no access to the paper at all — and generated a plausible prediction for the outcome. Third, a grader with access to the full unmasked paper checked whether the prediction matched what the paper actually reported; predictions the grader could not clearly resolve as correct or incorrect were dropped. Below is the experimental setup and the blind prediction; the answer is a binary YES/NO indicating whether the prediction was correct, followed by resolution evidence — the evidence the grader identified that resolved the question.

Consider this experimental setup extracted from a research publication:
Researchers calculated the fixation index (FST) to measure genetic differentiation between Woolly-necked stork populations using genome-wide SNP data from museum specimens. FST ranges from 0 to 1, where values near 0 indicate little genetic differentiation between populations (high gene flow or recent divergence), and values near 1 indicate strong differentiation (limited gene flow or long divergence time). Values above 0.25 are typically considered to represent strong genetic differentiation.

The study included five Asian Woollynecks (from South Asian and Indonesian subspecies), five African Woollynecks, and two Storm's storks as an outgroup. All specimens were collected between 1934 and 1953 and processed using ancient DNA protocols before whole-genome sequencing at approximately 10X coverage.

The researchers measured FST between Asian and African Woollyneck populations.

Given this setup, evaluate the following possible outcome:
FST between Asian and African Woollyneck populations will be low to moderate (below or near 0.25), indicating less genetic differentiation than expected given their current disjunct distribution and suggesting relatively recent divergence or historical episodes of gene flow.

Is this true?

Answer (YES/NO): NO